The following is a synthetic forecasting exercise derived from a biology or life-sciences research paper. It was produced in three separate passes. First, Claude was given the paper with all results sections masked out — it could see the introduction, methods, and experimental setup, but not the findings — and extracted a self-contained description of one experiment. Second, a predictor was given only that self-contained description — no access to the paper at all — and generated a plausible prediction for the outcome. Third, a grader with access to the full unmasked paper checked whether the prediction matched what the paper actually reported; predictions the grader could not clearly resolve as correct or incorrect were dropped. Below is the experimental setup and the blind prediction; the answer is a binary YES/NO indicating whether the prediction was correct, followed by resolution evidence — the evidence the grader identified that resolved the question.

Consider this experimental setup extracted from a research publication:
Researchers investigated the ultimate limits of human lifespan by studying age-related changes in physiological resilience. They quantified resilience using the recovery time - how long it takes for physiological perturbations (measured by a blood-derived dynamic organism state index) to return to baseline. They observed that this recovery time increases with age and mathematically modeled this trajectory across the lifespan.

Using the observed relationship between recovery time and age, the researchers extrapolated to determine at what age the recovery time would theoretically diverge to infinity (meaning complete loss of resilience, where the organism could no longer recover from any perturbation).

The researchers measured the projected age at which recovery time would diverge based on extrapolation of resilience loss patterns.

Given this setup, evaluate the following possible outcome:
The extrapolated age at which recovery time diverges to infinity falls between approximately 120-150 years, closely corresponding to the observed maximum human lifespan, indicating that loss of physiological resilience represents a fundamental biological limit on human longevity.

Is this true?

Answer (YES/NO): YES